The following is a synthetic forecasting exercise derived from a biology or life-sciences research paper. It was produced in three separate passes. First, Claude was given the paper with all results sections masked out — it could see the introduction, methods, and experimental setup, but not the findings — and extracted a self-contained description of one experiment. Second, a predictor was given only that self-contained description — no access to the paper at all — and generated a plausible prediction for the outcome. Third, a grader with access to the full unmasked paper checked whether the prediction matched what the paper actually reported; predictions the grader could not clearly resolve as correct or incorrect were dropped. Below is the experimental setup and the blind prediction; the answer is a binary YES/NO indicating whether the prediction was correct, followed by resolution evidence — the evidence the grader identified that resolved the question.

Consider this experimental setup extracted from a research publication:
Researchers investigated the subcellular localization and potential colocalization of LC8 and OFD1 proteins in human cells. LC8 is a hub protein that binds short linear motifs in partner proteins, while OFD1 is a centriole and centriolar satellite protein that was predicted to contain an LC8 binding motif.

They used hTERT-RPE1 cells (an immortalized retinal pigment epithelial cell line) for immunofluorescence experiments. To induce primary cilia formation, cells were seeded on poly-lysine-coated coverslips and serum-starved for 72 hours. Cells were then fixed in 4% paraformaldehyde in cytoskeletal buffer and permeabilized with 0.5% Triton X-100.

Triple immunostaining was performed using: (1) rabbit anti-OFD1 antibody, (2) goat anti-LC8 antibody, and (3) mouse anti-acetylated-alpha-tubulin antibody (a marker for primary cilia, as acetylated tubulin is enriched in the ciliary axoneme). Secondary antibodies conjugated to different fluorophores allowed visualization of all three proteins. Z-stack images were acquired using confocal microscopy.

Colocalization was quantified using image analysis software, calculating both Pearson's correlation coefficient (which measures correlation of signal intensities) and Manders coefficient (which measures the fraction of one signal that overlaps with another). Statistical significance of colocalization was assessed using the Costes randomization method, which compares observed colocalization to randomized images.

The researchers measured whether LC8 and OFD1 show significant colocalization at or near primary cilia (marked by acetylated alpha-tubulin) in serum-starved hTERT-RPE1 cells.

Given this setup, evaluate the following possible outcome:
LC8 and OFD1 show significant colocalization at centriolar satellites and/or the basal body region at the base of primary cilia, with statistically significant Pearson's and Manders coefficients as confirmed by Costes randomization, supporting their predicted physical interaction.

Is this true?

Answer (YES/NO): NO